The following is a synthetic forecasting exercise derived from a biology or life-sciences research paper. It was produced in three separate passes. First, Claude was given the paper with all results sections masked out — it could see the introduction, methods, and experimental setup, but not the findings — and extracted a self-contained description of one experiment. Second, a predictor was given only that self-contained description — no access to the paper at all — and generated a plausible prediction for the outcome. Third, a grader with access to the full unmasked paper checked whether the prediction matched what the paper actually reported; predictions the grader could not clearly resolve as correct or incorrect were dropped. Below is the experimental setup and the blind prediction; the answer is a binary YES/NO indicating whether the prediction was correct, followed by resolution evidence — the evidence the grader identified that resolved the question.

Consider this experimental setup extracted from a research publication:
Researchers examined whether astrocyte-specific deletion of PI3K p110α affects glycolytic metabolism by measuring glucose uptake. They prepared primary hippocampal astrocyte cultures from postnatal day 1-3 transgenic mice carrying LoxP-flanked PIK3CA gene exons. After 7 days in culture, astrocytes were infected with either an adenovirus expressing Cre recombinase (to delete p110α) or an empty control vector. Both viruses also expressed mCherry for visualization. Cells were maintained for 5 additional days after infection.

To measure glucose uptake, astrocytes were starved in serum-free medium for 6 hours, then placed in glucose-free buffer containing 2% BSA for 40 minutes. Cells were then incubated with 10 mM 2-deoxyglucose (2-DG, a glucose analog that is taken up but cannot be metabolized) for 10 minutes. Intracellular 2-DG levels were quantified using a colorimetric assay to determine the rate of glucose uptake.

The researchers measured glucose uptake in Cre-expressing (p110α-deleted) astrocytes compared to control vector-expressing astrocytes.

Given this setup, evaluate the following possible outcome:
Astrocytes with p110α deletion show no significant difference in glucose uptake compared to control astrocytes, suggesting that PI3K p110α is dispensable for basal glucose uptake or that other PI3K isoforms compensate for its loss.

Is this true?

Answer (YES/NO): NO